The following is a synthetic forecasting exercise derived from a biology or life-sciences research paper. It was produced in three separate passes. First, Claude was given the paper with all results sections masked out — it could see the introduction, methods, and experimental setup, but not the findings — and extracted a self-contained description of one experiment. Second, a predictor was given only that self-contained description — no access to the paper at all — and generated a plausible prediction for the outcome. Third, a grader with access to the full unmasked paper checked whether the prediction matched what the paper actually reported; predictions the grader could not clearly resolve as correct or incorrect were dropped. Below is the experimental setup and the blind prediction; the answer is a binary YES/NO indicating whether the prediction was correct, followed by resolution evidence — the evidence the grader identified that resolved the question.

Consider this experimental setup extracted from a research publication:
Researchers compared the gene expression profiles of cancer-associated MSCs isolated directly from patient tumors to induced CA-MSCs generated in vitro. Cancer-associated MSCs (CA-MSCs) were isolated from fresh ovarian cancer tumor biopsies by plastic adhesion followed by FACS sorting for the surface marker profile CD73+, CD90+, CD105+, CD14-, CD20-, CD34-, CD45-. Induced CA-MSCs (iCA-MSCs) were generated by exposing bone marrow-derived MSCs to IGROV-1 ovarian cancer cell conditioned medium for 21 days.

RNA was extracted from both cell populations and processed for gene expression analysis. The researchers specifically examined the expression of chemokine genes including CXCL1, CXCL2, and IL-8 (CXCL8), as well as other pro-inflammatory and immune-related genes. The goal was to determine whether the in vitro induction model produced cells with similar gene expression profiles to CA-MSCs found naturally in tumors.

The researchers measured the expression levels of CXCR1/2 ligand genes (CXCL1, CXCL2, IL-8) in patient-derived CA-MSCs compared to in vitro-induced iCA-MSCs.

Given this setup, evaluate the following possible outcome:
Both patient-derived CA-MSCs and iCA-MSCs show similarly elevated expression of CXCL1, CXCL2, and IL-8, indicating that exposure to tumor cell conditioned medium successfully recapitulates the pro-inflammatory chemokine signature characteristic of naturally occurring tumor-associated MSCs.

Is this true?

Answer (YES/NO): YES